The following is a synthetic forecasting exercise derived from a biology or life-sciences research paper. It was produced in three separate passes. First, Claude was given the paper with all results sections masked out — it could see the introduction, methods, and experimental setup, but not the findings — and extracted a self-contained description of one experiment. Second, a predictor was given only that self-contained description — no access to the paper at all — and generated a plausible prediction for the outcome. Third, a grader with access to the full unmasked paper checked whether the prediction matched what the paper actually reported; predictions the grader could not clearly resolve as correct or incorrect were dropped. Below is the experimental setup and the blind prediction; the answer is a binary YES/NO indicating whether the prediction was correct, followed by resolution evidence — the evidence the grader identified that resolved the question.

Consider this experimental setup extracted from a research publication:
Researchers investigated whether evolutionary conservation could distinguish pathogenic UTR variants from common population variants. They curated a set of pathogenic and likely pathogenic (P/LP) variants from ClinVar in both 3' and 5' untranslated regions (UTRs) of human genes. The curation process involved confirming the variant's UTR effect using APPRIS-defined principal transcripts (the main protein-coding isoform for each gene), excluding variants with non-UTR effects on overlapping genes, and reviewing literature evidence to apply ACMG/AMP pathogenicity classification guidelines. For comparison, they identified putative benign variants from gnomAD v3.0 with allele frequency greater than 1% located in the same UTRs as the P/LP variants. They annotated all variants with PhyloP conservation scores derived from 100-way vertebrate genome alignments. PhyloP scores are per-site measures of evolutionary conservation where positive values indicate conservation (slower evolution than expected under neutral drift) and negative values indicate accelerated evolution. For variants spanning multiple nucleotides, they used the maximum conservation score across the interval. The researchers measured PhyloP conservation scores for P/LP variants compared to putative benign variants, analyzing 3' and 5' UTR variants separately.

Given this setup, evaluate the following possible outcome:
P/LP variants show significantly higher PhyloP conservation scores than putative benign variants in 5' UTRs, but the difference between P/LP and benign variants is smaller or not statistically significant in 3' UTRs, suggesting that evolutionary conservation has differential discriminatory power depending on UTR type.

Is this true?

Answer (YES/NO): NO